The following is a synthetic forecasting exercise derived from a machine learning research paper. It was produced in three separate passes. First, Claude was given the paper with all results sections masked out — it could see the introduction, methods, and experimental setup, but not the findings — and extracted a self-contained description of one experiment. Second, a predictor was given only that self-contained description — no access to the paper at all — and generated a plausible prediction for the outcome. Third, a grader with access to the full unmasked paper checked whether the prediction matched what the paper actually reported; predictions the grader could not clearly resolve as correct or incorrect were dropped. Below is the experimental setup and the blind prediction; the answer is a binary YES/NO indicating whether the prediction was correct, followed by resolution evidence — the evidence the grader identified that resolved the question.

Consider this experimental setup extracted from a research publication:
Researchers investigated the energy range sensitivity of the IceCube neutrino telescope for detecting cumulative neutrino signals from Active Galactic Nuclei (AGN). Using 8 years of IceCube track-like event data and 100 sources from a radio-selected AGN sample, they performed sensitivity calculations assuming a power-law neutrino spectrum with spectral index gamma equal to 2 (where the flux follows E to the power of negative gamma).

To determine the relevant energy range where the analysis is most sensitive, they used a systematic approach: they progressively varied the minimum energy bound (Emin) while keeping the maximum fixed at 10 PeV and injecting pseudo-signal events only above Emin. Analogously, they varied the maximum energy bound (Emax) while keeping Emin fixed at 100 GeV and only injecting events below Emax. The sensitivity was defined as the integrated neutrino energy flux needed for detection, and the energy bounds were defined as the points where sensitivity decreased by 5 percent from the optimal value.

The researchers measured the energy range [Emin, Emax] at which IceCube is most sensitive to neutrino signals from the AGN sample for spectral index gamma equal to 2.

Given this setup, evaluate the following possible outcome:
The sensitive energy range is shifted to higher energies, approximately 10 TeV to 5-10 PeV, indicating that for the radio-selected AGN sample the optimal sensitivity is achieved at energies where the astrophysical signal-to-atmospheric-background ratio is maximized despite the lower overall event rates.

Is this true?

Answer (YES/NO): NO